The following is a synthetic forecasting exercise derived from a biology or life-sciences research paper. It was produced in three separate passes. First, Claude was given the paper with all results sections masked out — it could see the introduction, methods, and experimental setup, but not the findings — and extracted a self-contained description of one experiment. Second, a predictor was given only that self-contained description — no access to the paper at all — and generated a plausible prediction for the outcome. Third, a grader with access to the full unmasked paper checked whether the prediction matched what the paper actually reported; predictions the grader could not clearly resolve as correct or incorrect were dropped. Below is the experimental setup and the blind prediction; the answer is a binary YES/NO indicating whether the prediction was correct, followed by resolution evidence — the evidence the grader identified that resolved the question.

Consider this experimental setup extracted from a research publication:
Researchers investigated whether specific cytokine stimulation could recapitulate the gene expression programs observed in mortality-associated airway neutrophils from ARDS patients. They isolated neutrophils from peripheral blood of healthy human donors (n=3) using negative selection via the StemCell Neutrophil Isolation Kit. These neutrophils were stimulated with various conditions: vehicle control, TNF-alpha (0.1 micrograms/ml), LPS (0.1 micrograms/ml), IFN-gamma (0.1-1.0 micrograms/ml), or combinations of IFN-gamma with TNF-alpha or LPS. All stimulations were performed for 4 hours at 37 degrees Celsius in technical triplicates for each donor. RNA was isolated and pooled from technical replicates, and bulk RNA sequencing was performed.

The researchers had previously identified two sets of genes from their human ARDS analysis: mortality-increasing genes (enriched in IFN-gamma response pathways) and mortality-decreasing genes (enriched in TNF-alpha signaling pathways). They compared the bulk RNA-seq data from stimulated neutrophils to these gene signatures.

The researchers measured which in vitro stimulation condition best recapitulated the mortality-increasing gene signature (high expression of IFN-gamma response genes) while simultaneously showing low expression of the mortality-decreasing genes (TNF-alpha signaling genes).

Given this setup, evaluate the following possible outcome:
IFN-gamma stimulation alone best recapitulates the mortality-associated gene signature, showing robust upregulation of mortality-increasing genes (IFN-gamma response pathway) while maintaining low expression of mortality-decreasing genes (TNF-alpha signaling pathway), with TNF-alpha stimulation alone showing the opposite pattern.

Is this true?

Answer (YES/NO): NO